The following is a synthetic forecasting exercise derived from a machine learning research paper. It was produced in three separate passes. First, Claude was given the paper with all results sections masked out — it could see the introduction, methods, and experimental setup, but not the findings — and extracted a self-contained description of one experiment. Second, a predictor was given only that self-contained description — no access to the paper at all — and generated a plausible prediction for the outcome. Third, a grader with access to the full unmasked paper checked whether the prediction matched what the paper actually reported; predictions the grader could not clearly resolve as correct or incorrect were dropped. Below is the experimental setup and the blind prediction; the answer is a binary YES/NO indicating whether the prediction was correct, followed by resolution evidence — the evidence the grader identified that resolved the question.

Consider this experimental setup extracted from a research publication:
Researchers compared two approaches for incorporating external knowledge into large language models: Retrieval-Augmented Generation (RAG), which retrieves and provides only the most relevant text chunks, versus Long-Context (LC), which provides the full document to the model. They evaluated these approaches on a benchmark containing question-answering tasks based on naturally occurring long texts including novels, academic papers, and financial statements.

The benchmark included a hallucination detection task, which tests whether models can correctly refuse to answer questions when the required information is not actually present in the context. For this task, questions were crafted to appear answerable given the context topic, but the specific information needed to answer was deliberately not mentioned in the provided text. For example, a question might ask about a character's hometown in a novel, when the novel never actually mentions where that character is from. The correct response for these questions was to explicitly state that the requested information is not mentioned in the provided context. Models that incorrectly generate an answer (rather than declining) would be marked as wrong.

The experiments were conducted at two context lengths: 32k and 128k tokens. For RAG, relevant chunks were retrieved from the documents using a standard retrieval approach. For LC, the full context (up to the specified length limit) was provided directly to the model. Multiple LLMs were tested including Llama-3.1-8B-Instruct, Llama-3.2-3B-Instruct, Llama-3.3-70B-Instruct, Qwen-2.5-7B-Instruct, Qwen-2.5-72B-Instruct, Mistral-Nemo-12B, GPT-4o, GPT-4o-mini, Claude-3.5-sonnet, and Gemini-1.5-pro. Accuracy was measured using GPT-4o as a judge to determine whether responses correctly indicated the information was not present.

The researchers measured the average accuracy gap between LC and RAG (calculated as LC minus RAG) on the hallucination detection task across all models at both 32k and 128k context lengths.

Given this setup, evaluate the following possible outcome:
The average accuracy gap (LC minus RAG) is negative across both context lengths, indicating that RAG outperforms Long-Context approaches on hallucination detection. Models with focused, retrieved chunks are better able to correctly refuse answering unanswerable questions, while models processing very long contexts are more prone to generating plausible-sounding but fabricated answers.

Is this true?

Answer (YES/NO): YES